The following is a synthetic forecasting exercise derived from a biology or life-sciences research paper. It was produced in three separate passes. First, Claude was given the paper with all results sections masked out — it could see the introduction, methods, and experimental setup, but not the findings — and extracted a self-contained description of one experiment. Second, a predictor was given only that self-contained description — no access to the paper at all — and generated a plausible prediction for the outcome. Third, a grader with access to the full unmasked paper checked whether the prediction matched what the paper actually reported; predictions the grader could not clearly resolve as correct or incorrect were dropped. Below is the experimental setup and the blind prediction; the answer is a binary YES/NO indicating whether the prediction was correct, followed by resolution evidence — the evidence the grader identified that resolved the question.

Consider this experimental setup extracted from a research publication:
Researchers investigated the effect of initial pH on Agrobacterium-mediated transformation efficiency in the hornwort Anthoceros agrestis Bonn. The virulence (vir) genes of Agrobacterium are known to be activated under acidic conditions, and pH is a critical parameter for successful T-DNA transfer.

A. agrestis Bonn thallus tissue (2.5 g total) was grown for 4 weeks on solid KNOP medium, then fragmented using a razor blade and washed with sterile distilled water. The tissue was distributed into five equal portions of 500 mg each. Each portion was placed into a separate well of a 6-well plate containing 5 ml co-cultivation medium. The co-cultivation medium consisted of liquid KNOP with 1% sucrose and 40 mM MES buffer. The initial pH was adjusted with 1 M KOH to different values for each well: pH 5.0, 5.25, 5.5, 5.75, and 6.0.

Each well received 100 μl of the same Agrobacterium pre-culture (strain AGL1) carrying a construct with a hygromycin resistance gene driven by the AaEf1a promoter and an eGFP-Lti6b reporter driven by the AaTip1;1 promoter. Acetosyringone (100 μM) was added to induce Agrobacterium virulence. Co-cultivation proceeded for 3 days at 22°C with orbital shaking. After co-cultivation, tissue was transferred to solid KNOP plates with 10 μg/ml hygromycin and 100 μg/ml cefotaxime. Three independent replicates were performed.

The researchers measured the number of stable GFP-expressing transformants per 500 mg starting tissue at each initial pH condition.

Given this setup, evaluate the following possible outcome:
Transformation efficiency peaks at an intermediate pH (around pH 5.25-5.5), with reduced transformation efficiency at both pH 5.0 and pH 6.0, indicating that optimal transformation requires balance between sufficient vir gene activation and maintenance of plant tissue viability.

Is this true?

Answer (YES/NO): NO